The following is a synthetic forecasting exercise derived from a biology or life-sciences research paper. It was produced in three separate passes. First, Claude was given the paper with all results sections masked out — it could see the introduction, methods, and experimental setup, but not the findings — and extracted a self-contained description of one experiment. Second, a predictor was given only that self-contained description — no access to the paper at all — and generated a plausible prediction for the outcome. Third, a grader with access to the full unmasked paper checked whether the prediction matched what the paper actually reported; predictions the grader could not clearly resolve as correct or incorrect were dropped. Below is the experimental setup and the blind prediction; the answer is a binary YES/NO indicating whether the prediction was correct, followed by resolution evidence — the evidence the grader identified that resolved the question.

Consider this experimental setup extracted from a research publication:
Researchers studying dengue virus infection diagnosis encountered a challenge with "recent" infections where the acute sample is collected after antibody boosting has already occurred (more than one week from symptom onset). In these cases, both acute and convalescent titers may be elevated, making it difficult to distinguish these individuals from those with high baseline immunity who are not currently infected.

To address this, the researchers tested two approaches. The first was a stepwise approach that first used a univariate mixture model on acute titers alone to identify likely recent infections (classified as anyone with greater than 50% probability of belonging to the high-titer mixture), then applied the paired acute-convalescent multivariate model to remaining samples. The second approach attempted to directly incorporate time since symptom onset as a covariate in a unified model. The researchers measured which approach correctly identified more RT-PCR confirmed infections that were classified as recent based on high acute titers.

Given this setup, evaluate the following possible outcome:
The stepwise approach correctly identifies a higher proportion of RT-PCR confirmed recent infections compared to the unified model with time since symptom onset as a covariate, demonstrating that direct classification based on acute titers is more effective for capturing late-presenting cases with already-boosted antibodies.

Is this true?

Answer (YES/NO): YES